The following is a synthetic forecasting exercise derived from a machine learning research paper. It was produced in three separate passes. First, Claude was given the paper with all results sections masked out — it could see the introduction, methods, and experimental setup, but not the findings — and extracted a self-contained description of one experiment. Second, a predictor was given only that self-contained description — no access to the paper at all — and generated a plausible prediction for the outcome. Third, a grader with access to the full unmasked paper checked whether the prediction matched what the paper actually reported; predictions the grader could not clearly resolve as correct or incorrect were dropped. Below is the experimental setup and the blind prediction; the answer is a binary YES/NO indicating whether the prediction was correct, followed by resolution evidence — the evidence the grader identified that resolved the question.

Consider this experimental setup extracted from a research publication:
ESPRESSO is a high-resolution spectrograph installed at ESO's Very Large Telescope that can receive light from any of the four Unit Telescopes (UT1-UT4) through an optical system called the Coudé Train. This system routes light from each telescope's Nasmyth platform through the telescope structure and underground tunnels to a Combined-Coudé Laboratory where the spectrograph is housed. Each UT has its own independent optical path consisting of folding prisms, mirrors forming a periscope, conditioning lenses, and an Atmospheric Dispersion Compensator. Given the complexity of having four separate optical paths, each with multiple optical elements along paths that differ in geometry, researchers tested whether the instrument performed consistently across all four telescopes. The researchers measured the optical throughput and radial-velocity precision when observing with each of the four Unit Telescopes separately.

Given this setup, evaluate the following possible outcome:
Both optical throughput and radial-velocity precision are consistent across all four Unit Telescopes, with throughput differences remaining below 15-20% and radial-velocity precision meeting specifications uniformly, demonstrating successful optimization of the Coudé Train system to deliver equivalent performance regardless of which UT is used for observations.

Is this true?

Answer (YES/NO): YES